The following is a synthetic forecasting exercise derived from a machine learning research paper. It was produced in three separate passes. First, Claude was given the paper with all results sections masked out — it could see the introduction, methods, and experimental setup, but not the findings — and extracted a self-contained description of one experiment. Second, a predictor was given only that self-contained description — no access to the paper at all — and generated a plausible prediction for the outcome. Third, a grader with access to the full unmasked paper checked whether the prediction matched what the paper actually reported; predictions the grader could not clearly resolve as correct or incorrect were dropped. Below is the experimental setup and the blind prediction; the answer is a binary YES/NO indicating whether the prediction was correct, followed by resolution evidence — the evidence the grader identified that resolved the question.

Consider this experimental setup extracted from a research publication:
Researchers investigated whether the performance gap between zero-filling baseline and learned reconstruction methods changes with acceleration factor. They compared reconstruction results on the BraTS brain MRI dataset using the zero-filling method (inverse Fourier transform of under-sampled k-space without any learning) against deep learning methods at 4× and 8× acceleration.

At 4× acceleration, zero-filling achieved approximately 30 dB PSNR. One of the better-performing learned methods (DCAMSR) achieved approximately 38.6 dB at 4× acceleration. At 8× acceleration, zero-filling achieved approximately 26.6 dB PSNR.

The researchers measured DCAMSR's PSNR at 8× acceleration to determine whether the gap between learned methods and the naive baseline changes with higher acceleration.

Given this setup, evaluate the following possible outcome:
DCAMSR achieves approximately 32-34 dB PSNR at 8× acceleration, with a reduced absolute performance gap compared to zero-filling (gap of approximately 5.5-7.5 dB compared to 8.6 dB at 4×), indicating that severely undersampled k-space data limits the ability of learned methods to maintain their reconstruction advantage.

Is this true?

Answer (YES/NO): NO